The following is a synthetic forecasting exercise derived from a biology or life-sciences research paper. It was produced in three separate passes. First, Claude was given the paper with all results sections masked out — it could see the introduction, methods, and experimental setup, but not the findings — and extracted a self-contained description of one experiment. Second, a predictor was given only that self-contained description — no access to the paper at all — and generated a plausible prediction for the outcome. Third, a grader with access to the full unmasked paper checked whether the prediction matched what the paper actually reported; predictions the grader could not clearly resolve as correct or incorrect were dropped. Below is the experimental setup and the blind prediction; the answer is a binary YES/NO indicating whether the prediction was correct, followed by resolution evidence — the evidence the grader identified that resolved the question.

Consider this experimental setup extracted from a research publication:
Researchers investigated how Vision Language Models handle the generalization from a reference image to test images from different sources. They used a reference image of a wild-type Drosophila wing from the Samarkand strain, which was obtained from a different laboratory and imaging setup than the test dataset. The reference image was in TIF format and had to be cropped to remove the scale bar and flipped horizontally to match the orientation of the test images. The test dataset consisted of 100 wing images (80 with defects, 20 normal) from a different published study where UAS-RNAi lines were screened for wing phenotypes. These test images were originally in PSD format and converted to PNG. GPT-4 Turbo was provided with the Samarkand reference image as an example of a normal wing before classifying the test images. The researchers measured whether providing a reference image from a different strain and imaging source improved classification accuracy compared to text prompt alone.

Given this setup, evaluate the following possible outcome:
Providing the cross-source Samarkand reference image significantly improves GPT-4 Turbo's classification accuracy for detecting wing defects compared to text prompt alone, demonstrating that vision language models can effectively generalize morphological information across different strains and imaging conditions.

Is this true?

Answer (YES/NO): YES